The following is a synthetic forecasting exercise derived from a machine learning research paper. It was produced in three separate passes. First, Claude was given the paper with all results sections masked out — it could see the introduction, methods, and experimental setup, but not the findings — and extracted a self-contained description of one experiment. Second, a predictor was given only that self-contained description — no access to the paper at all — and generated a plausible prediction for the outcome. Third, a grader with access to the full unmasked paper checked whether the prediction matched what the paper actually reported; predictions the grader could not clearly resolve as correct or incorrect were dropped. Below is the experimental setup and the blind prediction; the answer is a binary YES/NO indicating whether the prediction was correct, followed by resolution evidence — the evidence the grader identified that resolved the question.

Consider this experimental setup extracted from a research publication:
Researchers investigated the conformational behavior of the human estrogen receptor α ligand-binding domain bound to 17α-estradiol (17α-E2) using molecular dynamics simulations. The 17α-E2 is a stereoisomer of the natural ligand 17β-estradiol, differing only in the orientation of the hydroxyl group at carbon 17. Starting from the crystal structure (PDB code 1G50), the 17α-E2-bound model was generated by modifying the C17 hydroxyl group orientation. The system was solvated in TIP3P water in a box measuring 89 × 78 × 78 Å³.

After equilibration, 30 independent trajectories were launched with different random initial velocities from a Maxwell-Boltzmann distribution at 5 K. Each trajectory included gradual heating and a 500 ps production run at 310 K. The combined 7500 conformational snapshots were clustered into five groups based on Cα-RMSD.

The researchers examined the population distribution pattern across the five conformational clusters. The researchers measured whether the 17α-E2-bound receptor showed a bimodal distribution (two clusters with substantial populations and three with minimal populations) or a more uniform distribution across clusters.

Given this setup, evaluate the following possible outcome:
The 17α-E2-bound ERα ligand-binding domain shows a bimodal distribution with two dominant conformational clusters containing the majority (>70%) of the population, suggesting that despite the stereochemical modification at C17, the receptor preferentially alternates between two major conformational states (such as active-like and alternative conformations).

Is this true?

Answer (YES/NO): YES